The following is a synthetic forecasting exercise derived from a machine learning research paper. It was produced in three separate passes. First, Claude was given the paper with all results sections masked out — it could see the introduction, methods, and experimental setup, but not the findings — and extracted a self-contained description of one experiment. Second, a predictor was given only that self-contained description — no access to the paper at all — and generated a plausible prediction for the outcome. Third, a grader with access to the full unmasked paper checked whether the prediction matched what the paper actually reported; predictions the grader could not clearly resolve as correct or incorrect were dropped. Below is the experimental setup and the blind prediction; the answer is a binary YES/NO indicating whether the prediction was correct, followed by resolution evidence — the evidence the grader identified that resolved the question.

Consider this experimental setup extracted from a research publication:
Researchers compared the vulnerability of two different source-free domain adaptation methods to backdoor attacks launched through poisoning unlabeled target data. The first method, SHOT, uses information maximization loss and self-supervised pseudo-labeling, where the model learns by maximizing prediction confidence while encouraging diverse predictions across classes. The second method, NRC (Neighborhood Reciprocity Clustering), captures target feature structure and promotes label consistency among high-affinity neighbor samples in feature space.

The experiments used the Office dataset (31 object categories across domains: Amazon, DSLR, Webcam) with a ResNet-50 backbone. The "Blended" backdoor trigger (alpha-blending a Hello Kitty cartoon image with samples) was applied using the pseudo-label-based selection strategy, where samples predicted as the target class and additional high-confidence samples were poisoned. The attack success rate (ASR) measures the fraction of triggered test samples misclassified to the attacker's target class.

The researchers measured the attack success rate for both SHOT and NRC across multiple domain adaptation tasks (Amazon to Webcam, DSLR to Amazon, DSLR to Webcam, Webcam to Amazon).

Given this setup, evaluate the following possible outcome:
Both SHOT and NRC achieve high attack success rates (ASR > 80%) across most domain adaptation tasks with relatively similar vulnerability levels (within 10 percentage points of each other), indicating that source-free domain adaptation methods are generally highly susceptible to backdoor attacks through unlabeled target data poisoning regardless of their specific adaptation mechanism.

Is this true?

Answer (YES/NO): NO